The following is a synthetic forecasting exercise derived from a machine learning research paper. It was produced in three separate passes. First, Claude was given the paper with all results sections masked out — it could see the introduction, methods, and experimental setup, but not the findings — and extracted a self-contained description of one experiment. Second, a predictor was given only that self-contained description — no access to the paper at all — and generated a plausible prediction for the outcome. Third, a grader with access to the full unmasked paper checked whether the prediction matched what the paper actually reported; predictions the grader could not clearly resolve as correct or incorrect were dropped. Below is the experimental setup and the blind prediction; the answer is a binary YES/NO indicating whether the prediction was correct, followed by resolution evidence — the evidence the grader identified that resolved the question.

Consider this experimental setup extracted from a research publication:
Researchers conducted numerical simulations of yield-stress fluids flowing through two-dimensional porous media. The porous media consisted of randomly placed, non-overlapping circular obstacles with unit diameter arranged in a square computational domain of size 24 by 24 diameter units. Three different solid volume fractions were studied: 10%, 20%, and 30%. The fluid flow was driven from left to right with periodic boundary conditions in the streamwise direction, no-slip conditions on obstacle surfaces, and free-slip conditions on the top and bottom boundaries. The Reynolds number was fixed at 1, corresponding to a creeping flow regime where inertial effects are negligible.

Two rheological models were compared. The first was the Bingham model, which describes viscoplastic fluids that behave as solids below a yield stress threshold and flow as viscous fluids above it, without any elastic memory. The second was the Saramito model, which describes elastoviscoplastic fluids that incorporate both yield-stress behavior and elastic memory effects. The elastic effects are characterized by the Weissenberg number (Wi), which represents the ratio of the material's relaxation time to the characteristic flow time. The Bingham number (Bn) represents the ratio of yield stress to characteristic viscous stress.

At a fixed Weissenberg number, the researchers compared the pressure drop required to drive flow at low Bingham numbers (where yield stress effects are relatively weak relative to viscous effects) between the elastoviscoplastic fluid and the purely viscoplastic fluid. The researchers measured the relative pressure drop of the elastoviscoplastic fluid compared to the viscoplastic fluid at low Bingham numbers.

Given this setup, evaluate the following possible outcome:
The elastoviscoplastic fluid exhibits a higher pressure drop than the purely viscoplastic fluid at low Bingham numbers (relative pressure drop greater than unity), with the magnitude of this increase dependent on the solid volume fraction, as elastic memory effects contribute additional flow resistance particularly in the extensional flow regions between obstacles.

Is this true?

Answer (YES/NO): NO